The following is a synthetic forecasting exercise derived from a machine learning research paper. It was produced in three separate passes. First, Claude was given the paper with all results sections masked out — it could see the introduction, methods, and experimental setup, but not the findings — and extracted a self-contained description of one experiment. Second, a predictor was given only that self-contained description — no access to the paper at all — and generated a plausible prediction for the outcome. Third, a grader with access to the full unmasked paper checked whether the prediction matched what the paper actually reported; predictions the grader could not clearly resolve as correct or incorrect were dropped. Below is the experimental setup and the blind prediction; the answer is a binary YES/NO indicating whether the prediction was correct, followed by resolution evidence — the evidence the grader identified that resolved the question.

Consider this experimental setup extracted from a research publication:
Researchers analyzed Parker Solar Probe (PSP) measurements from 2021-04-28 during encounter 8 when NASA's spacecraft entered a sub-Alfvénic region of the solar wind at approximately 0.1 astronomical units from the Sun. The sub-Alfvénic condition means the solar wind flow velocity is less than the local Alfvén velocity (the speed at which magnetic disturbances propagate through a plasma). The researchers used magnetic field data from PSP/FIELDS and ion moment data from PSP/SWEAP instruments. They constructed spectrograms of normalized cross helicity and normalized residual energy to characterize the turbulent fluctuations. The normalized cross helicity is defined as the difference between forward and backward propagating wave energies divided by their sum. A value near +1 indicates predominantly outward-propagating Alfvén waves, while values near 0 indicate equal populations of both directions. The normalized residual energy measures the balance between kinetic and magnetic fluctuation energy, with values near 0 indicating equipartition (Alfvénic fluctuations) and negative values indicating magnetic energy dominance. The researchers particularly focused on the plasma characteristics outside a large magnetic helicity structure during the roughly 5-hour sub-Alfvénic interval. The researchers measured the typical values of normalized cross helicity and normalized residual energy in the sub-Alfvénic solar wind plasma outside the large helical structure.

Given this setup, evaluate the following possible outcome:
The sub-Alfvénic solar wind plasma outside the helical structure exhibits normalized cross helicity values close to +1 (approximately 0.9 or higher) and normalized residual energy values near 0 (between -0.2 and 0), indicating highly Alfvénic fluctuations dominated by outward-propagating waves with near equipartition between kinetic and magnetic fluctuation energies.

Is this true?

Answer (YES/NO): YES